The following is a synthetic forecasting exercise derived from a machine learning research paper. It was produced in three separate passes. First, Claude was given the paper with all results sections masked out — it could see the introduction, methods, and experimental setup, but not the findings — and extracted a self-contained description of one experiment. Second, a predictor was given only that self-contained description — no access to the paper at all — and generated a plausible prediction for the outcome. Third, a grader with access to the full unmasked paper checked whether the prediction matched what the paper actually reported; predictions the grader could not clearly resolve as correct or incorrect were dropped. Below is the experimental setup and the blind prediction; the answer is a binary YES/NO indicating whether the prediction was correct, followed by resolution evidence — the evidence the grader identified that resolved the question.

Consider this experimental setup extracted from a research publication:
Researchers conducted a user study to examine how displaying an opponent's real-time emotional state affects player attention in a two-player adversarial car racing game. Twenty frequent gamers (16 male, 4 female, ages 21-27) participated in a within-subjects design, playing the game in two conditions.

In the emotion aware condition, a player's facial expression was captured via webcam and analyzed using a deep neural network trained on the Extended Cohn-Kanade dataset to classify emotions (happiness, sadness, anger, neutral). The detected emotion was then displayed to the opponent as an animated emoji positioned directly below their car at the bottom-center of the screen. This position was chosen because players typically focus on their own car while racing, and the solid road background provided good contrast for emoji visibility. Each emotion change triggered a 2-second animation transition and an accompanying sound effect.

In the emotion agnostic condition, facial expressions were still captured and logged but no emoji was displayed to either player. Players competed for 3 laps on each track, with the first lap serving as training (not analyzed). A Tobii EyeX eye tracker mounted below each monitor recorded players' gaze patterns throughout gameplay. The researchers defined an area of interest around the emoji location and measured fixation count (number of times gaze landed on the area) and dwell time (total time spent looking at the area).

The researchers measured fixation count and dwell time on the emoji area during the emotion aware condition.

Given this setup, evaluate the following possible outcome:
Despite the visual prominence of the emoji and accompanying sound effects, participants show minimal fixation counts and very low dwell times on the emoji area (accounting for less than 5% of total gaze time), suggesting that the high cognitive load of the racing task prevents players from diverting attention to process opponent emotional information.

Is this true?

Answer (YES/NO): NO